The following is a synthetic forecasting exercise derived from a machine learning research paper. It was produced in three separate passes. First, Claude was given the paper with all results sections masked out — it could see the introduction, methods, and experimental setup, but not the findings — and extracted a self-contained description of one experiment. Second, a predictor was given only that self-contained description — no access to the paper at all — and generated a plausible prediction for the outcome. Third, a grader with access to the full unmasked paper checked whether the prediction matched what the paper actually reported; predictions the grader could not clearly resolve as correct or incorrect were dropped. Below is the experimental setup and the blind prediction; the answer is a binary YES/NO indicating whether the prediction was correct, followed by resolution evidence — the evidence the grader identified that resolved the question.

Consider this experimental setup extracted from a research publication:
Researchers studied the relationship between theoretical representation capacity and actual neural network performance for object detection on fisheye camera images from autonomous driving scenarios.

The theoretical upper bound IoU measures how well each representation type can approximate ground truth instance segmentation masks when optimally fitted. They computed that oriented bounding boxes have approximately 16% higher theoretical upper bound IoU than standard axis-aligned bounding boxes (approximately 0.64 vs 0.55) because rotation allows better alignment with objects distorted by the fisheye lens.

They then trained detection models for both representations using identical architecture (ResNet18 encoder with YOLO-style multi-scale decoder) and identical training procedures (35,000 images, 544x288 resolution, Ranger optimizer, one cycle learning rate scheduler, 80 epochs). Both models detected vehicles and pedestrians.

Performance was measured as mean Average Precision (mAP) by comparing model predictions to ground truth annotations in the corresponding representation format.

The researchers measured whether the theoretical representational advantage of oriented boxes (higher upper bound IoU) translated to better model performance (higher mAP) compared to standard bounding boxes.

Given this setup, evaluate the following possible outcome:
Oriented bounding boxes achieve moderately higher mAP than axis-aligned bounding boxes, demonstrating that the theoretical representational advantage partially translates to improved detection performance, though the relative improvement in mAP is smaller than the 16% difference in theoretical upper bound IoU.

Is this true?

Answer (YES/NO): NO